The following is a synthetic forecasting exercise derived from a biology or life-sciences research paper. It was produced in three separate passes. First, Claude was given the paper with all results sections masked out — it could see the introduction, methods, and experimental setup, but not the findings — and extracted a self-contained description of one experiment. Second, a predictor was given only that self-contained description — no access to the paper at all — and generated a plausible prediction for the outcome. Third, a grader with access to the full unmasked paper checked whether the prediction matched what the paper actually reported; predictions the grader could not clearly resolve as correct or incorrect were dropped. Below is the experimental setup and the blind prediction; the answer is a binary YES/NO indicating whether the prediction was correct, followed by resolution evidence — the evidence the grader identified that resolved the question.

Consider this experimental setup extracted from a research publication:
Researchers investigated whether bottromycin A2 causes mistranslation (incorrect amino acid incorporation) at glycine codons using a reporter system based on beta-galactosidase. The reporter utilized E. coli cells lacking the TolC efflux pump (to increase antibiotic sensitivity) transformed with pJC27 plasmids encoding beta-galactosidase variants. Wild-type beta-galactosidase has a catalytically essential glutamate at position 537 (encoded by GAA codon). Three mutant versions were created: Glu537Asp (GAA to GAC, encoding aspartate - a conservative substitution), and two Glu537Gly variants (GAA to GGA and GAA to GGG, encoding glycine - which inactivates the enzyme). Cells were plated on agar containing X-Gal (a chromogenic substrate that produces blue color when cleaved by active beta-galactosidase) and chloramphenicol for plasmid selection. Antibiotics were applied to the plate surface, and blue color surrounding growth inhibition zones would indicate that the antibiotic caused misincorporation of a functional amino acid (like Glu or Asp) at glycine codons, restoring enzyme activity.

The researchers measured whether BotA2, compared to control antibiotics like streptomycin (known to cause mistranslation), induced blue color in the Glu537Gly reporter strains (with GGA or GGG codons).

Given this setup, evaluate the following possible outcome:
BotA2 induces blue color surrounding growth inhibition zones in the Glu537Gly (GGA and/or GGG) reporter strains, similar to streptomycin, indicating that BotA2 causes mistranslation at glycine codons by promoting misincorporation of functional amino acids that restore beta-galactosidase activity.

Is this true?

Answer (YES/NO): NO